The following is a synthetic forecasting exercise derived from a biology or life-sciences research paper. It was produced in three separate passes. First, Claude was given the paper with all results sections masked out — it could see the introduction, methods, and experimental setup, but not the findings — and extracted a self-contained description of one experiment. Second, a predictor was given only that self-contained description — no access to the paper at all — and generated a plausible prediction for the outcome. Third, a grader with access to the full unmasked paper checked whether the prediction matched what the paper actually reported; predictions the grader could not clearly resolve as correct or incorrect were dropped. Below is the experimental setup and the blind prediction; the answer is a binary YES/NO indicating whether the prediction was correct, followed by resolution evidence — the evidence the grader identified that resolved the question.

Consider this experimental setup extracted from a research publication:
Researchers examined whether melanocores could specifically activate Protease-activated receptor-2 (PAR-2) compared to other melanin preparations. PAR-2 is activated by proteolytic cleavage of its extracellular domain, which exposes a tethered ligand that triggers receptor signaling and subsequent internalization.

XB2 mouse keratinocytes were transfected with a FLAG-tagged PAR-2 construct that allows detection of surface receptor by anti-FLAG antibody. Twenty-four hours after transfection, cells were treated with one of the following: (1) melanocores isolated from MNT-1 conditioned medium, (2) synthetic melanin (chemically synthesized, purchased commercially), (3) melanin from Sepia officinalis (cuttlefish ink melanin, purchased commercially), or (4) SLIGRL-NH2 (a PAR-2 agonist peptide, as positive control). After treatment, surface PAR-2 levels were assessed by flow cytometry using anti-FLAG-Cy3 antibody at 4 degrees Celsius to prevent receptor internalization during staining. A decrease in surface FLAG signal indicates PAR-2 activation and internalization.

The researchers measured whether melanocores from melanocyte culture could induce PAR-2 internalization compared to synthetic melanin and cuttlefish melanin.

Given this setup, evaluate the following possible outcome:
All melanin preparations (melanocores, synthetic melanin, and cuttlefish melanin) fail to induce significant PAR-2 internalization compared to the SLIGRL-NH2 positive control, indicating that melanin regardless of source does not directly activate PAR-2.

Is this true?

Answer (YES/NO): NO